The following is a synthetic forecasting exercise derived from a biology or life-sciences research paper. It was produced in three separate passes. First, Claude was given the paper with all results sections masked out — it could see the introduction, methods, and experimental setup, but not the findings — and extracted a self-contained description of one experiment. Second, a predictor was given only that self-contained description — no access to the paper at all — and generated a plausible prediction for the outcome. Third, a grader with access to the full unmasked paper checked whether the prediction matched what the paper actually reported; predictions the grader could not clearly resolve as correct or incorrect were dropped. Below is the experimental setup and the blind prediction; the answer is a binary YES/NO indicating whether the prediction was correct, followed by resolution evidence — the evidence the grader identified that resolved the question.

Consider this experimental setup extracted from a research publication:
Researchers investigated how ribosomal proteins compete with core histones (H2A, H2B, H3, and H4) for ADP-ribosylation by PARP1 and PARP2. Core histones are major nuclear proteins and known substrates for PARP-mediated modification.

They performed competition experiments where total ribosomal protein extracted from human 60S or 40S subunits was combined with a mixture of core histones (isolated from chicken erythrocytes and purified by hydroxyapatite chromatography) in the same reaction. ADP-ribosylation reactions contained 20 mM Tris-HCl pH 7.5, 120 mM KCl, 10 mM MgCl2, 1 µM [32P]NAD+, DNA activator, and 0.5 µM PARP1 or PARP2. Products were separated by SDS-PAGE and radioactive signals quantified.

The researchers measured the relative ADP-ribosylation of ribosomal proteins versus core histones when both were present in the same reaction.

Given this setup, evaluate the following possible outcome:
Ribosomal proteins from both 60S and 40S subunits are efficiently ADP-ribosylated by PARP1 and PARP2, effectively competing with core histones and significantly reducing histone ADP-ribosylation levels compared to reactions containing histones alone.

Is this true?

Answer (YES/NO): NO